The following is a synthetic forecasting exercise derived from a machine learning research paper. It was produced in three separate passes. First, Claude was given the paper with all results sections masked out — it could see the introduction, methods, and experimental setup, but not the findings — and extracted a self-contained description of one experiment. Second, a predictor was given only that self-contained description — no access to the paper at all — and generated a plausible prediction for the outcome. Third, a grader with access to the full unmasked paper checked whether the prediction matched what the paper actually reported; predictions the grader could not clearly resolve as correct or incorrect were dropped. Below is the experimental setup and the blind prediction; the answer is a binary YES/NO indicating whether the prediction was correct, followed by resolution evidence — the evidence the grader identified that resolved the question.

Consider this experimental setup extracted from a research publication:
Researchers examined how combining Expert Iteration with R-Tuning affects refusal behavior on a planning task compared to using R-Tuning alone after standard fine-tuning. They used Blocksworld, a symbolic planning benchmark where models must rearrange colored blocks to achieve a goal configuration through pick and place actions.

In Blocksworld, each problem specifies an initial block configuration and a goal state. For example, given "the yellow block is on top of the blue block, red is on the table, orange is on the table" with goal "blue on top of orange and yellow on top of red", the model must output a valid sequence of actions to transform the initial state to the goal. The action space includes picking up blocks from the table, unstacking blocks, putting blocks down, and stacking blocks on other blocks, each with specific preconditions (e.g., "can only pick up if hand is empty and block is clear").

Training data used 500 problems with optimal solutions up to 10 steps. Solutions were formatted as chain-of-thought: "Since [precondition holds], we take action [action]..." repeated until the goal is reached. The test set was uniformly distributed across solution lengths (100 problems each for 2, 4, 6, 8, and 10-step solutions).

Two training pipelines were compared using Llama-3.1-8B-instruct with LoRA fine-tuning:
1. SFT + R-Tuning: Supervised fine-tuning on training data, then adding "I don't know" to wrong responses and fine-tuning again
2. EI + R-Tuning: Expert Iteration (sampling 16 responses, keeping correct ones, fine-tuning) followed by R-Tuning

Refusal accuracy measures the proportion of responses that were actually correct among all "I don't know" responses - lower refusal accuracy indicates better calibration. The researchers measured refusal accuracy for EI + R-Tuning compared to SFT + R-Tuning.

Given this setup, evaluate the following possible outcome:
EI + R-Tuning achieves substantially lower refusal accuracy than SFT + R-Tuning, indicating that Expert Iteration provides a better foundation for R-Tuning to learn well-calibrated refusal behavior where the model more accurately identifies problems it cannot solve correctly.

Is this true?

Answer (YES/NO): NO